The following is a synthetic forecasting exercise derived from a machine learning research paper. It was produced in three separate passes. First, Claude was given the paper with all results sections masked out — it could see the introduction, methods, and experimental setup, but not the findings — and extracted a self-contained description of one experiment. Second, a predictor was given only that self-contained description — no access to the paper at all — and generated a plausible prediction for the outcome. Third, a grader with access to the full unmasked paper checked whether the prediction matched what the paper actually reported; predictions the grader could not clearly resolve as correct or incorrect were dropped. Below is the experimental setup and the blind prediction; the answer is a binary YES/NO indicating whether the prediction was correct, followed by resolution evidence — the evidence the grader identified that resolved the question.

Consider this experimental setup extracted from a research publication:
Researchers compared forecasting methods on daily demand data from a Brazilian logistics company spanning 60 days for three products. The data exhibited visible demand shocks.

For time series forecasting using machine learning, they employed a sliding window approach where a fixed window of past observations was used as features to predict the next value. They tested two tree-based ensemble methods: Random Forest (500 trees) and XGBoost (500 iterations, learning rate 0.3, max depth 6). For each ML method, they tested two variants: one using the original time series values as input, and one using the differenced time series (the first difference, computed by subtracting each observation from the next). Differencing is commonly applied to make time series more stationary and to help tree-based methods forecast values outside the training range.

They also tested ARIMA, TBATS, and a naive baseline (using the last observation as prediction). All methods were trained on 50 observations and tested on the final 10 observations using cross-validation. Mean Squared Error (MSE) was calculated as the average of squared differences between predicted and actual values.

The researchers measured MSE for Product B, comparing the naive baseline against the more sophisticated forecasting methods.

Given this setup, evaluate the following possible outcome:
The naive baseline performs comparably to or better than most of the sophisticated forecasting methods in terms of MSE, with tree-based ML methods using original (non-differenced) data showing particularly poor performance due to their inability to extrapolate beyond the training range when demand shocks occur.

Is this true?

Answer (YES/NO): NO